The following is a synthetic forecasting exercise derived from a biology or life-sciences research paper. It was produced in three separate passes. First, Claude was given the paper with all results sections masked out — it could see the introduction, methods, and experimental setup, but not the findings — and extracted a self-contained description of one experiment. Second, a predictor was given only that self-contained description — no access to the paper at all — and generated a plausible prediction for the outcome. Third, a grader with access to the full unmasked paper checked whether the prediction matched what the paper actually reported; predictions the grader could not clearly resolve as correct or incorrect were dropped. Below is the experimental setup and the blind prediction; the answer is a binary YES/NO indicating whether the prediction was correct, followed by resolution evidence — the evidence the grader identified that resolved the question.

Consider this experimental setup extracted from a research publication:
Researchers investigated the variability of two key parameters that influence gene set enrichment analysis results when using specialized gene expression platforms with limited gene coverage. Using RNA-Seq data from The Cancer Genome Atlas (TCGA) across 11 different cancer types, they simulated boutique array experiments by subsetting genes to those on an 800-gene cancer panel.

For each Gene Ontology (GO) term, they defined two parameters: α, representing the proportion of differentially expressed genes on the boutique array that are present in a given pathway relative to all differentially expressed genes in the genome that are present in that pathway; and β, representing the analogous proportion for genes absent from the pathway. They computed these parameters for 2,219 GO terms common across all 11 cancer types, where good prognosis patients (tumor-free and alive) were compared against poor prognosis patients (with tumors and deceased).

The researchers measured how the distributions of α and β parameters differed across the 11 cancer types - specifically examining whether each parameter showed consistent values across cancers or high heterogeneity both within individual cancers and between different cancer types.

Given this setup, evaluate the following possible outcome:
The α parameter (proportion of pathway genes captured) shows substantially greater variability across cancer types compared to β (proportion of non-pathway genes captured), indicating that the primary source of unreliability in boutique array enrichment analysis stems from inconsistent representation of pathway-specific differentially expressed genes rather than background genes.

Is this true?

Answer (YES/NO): YES